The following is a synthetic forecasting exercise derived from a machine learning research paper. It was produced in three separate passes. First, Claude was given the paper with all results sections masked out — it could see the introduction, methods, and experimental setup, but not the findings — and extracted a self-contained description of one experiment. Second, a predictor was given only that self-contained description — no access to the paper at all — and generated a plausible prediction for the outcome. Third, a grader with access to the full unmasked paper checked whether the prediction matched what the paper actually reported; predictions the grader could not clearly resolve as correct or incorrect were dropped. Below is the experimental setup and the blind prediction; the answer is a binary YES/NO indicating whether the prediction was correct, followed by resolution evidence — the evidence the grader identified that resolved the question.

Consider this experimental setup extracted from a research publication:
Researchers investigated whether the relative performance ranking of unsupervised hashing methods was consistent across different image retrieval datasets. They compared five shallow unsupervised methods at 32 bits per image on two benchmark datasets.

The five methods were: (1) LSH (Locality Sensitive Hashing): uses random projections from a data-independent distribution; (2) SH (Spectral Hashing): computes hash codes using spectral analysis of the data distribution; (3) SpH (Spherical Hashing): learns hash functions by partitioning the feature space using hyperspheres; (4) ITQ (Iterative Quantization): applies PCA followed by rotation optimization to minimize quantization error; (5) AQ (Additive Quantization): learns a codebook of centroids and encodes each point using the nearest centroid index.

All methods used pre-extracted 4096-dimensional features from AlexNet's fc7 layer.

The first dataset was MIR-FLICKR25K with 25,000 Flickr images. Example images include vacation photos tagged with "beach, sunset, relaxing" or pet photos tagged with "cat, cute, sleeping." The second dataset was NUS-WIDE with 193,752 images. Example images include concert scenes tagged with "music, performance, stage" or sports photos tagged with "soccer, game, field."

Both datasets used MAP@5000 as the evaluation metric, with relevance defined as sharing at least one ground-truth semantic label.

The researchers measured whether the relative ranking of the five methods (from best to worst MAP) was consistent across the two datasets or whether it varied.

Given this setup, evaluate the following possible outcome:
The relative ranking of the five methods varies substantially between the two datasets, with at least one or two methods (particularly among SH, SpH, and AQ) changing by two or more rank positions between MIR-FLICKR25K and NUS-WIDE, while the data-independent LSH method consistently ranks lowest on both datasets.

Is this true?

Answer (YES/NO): NO